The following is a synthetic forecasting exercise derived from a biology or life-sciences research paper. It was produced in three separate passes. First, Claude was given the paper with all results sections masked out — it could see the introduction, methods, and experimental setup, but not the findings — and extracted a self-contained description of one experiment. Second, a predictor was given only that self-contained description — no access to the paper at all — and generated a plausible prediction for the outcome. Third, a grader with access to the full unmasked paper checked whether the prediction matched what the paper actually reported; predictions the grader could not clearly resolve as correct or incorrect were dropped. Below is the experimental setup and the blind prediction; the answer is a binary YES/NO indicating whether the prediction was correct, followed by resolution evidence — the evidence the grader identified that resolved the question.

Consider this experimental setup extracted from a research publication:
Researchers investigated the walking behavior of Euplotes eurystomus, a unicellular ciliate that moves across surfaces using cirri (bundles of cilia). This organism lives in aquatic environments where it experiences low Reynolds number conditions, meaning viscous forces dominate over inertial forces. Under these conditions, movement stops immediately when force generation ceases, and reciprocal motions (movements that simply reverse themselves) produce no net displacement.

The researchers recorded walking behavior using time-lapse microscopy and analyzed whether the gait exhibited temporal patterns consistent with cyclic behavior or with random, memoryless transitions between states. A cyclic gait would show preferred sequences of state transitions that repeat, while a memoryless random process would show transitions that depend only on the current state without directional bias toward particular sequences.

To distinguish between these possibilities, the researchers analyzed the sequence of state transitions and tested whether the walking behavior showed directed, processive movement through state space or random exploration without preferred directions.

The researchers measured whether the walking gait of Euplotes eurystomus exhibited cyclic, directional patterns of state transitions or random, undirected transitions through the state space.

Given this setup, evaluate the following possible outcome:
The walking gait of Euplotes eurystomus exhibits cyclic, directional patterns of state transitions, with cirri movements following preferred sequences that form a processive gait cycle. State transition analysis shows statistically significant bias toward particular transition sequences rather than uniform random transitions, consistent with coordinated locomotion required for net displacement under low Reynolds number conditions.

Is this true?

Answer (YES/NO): YES